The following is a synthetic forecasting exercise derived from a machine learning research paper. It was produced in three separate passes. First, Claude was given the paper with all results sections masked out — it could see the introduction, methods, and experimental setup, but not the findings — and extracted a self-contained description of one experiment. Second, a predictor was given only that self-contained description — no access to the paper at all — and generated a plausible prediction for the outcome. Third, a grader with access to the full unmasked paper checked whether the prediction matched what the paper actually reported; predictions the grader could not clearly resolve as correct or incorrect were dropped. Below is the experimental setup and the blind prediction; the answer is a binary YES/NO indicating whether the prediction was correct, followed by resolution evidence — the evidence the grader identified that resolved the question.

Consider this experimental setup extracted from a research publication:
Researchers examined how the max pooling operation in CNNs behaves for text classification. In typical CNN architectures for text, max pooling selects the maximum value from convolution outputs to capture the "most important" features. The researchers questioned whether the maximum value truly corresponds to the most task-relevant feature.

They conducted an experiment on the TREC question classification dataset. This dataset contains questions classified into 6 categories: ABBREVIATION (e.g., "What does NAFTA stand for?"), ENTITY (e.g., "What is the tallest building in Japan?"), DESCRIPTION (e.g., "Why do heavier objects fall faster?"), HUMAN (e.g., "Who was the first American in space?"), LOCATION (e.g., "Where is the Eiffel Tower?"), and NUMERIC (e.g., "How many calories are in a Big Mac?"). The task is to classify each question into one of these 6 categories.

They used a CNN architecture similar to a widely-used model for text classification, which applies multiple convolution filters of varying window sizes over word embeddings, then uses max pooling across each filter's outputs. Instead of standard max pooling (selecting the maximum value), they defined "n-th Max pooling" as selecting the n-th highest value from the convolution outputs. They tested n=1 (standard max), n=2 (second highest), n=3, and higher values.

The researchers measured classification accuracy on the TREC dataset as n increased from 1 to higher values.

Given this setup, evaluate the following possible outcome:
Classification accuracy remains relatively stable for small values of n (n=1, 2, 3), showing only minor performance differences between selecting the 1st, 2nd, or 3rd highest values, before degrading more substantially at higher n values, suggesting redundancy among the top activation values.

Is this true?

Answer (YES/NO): NO